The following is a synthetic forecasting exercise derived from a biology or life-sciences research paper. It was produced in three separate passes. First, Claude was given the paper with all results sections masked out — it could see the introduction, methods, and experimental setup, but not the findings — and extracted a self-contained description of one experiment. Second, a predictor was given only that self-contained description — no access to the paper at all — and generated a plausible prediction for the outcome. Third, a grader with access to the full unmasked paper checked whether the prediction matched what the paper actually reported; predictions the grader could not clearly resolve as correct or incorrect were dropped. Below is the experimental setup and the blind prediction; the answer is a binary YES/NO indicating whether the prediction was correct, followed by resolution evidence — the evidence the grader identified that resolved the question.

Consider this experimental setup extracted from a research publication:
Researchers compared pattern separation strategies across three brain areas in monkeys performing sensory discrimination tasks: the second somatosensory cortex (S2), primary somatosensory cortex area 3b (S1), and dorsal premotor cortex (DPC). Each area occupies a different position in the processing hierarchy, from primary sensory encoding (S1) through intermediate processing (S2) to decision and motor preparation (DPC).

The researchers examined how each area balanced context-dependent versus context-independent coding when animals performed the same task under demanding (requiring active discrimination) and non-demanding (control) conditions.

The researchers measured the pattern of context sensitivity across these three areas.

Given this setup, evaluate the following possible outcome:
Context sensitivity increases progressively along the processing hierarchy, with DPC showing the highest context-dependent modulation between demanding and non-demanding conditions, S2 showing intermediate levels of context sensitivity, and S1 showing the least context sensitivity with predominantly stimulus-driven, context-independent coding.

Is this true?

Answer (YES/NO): YES